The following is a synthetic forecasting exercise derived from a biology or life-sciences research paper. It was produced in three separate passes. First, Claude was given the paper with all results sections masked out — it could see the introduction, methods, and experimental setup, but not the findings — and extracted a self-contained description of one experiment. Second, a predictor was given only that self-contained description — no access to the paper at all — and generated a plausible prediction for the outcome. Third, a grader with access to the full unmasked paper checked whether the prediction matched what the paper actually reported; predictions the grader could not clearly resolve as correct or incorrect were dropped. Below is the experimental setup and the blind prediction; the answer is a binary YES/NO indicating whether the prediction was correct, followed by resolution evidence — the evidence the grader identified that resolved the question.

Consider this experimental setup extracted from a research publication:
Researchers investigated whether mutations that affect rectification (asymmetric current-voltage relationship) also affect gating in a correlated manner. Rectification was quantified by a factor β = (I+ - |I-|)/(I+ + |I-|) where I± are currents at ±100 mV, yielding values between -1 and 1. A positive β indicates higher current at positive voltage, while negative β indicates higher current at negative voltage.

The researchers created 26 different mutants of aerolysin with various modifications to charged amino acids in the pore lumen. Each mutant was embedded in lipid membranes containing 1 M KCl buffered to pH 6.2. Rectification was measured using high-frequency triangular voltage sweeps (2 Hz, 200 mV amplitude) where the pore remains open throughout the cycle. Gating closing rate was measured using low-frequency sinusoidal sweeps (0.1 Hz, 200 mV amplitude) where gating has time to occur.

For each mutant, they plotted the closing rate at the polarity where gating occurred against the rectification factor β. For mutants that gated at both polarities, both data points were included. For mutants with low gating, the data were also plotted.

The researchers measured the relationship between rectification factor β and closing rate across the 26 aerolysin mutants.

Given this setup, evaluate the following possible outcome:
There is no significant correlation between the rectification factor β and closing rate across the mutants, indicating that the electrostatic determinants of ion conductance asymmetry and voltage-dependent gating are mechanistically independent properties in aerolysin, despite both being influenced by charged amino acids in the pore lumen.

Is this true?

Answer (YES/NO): NO